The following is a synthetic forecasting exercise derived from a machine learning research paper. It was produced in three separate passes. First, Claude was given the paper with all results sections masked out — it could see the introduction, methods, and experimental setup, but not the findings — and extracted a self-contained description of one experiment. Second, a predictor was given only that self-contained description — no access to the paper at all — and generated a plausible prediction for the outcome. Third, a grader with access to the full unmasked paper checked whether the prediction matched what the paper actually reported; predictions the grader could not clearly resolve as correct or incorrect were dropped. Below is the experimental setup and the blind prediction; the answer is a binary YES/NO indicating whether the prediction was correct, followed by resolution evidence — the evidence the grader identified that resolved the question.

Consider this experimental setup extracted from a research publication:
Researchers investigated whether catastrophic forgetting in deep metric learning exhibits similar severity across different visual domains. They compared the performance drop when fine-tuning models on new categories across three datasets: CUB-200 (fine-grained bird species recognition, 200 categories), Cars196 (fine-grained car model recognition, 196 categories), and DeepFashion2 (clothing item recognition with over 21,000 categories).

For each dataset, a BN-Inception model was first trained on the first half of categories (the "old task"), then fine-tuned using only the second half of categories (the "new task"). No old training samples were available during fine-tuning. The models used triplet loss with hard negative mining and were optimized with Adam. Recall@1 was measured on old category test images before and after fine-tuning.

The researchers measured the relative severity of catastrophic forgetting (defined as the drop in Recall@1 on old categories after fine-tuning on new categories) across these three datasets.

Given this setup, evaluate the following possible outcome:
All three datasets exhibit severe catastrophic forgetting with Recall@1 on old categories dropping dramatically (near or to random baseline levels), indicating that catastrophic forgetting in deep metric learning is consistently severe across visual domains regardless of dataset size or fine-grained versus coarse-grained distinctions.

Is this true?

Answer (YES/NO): NO